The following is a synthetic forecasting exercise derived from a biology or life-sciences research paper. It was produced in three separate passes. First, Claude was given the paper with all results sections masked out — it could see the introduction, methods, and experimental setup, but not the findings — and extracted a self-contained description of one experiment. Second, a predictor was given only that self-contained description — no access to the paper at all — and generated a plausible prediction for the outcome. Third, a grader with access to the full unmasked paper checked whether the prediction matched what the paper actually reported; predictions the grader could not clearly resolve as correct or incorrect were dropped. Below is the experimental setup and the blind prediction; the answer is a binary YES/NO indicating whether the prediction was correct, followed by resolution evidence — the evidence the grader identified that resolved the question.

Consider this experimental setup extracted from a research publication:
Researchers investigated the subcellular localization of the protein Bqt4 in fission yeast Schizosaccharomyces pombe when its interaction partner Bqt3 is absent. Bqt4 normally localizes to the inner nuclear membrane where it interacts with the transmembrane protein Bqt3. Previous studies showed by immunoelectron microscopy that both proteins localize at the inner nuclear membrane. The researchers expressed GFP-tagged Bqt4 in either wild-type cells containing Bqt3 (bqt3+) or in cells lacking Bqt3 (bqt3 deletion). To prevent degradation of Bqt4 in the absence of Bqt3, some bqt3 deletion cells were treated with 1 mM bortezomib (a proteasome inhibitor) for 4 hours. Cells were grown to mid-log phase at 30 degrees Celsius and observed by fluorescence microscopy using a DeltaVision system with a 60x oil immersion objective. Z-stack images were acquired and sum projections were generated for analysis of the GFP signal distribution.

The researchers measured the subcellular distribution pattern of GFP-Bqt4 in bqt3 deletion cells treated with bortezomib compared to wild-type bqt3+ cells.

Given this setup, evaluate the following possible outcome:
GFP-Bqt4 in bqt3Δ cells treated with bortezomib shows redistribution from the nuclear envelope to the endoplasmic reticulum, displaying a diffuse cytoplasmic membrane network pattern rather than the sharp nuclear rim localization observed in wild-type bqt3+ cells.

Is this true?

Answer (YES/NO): NO